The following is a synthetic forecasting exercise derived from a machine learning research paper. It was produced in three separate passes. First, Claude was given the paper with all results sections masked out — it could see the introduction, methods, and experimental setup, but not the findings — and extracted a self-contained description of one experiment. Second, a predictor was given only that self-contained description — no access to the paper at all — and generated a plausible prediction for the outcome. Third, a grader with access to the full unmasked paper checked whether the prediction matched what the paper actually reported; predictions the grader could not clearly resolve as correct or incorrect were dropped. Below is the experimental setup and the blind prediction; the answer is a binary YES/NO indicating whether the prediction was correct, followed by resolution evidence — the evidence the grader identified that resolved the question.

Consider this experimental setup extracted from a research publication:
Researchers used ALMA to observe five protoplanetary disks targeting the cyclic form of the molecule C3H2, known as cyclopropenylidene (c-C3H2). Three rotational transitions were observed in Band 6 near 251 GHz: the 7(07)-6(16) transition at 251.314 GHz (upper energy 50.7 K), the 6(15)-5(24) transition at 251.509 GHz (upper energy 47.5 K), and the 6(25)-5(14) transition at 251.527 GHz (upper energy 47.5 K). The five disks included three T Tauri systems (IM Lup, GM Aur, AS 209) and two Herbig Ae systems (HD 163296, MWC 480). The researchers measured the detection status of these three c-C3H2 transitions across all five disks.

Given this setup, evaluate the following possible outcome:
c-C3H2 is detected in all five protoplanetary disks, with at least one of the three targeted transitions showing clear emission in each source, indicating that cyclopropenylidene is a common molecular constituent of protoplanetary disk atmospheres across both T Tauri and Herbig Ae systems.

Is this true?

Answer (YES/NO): NO